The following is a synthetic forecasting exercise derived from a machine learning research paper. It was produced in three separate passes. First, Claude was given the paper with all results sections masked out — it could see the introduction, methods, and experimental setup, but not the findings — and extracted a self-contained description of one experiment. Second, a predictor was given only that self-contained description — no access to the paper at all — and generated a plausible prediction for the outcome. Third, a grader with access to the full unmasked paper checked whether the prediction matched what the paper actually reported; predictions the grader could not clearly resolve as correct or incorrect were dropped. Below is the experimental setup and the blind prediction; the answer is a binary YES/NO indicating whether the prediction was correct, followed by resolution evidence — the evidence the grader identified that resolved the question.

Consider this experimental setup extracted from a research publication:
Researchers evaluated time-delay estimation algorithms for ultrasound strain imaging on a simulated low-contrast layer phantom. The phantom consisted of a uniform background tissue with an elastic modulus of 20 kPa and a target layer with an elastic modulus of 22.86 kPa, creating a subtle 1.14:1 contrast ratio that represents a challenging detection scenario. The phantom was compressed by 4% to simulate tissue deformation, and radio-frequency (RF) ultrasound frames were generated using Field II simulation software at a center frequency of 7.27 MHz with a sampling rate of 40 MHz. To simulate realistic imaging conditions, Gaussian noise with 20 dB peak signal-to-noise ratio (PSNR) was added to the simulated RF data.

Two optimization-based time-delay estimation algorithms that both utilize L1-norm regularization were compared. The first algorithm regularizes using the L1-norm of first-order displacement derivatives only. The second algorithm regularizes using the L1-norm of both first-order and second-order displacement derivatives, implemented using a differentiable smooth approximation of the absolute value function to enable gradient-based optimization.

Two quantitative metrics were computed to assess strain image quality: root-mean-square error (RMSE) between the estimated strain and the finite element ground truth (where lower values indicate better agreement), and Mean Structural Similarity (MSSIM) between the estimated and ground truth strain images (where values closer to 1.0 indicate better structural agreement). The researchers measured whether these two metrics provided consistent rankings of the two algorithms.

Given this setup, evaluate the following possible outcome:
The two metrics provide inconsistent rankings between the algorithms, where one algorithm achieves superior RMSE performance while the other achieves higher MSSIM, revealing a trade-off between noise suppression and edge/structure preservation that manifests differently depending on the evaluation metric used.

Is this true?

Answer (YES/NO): YES